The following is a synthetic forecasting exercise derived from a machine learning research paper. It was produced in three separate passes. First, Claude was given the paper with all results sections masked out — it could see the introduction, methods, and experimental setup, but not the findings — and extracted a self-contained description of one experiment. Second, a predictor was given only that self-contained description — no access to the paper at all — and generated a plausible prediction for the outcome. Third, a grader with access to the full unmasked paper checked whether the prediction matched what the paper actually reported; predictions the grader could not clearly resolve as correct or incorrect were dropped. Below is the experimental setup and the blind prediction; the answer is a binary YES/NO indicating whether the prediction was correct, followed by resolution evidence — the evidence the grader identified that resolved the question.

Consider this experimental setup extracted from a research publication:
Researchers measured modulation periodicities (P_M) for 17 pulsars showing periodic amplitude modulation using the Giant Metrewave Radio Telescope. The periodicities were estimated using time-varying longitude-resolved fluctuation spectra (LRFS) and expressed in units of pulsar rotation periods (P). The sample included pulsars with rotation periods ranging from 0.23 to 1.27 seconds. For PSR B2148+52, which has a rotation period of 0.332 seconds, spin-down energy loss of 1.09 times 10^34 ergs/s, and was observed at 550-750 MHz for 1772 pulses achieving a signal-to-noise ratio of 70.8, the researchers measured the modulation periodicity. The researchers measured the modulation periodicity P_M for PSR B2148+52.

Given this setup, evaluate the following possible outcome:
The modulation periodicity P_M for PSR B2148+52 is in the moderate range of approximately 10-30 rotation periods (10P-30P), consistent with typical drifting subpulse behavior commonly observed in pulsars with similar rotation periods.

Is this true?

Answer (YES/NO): NO